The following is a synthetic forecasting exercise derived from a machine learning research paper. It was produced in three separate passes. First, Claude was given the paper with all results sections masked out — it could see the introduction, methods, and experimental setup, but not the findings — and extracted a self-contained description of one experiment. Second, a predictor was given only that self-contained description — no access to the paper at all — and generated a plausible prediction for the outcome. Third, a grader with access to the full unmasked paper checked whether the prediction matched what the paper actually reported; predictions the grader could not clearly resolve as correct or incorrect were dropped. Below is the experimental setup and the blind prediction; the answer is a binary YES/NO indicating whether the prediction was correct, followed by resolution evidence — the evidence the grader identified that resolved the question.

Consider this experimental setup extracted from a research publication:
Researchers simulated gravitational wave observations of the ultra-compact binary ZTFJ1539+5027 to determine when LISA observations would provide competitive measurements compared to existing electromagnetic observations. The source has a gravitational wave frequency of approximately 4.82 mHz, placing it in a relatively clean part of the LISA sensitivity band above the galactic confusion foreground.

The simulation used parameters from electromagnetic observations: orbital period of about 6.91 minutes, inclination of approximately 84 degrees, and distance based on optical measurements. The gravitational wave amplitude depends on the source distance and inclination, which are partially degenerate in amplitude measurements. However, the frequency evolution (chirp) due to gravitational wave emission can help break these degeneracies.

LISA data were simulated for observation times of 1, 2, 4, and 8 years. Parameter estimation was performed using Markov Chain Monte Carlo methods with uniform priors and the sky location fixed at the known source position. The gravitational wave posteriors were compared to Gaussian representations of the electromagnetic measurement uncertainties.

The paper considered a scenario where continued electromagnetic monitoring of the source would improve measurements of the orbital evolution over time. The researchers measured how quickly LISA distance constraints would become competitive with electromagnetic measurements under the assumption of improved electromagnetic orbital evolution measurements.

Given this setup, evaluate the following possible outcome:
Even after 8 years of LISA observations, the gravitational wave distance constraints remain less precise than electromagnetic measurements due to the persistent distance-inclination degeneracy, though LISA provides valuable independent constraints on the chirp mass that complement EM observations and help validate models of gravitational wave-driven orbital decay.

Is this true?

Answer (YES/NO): NO